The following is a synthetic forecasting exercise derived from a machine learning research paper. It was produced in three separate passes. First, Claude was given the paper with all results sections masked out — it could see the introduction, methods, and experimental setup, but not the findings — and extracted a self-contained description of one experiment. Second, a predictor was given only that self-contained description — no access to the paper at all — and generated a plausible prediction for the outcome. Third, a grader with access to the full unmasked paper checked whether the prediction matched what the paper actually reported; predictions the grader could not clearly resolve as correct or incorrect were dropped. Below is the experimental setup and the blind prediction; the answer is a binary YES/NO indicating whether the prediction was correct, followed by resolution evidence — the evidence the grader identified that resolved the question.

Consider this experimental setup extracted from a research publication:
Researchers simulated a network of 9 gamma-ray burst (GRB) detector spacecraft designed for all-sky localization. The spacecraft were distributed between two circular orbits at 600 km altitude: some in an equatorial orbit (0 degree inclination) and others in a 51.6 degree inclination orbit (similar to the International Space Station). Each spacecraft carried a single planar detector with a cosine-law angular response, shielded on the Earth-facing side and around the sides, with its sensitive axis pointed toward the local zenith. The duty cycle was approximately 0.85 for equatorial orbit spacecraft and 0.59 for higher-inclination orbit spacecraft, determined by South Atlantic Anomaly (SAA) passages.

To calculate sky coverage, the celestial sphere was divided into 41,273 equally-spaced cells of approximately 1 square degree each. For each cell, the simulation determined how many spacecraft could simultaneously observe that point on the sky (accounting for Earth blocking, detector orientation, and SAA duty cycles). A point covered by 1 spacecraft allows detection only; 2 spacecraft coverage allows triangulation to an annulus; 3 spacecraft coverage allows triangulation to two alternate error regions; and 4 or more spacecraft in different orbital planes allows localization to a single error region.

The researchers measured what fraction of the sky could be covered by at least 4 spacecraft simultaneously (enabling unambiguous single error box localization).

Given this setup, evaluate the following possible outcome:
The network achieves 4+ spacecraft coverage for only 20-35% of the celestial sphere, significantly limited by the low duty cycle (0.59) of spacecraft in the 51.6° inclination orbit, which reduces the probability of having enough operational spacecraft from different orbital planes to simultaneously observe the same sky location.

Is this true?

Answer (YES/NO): NO